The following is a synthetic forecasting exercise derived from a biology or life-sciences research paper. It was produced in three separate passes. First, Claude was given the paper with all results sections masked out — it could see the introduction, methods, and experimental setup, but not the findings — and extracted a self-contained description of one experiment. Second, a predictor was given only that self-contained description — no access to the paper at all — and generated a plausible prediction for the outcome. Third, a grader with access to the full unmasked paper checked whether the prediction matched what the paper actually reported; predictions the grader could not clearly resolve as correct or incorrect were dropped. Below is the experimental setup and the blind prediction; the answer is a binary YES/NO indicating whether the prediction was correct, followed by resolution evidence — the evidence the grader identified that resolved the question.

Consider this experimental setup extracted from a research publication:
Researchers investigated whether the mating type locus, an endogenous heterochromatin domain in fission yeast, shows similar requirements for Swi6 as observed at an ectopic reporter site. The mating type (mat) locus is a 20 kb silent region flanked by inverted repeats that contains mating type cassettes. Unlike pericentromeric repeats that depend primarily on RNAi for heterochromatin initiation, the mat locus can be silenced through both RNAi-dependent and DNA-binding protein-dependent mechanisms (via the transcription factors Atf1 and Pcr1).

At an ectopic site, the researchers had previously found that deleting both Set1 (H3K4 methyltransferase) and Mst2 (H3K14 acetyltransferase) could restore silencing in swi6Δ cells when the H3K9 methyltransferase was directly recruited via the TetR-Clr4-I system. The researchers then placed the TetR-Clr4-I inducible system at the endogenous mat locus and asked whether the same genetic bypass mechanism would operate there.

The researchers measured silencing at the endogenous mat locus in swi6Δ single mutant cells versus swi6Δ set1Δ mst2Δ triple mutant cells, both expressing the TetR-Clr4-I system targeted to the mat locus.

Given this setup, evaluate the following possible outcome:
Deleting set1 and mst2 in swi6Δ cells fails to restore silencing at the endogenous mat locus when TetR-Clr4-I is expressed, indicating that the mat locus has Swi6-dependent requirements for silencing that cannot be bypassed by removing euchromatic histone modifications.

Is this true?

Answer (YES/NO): NO